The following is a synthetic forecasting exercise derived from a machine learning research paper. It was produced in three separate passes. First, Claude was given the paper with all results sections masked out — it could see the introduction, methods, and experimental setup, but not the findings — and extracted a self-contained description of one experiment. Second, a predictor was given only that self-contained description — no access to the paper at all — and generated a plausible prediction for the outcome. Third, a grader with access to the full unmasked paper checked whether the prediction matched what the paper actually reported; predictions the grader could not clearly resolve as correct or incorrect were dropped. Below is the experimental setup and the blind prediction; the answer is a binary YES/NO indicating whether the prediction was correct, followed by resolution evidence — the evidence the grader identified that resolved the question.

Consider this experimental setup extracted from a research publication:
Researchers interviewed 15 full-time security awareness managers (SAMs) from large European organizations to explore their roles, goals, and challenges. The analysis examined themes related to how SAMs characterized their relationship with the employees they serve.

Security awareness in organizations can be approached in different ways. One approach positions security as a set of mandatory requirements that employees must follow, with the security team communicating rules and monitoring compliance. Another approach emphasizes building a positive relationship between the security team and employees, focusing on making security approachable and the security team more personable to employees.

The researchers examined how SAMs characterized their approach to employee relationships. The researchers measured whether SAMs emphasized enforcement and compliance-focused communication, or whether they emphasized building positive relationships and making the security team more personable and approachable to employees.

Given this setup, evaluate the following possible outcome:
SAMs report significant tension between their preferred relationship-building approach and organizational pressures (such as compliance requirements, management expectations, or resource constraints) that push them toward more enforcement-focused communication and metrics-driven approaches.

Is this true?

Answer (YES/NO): NO